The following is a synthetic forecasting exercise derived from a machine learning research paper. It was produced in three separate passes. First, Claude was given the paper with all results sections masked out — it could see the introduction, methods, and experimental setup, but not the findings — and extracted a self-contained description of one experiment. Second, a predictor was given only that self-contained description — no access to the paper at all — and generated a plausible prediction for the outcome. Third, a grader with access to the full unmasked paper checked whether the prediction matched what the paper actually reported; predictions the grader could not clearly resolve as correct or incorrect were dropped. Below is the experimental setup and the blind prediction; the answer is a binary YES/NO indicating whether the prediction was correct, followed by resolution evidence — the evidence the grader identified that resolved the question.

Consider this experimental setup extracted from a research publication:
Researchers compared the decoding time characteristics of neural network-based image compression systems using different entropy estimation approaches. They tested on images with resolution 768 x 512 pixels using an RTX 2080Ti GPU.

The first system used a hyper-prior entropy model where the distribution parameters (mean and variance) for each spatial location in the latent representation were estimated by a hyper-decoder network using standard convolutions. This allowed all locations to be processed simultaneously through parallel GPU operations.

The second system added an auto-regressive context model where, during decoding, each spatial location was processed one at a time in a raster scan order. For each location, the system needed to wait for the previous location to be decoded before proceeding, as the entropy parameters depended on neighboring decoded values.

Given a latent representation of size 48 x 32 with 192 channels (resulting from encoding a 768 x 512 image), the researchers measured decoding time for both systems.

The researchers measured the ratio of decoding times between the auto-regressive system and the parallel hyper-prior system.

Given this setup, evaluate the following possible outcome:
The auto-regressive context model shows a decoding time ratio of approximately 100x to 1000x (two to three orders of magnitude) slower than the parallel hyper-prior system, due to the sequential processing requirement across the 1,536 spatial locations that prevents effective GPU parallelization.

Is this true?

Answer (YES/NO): YES